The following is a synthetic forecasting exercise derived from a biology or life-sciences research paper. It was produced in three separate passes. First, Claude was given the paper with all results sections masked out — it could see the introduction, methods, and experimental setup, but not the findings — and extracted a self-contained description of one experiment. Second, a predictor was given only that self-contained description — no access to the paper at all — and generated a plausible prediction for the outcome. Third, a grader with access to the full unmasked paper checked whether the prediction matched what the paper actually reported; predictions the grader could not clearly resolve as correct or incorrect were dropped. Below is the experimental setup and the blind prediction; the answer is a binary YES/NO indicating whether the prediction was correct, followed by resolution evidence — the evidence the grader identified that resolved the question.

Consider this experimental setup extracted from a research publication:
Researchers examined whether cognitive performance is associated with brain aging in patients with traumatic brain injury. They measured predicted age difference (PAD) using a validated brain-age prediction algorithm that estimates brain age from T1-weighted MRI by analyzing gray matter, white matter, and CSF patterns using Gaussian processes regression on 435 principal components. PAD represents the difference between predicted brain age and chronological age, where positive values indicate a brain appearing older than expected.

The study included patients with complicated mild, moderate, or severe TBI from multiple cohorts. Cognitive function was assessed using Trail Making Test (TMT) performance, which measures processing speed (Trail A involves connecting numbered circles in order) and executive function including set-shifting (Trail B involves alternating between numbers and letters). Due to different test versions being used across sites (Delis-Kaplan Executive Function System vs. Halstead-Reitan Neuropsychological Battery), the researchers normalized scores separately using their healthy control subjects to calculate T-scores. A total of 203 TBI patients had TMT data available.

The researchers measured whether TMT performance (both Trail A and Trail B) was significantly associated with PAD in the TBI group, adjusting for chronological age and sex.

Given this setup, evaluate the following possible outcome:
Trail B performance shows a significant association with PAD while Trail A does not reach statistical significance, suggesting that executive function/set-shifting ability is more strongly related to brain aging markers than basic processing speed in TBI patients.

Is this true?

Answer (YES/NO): NO